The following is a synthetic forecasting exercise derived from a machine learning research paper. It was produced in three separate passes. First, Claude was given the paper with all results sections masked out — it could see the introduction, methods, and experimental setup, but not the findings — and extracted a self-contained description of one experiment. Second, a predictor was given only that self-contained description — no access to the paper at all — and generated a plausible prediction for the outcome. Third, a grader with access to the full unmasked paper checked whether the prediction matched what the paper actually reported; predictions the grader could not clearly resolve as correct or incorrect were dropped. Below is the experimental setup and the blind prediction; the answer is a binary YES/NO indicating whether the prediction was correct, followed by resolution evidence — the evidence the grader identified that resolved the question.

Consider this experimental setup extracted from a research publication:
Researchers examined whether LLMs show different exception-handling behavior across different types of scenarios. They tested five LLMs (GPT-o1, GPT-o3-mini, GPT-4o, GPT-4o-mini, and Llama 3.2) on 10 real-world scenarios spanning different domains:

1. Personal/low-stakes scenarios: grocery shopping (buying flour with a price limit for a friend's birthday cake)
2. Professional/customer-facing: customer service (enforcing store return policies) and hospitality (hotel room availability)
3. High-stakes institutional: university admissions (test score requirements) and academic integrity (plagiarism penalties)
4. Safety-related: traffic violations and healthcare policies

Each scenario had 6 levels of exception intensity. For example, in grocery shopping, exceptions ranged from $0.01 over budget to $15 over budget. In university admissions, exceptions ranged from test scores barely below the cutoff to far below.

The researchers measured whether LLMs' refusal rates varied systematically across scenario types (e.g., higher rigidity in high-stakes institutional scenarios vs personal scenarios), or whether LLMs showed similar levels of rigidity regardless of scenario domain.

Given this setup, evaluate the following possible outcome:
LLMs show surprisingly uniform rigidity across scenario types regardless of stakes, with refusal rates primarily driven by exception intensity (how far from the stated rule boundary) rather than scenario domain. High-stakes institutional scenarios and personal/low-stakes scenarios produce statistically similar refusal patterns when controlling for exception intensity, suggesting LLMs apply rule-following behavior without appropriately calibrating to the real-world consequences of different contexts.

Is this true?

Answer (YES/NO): NO